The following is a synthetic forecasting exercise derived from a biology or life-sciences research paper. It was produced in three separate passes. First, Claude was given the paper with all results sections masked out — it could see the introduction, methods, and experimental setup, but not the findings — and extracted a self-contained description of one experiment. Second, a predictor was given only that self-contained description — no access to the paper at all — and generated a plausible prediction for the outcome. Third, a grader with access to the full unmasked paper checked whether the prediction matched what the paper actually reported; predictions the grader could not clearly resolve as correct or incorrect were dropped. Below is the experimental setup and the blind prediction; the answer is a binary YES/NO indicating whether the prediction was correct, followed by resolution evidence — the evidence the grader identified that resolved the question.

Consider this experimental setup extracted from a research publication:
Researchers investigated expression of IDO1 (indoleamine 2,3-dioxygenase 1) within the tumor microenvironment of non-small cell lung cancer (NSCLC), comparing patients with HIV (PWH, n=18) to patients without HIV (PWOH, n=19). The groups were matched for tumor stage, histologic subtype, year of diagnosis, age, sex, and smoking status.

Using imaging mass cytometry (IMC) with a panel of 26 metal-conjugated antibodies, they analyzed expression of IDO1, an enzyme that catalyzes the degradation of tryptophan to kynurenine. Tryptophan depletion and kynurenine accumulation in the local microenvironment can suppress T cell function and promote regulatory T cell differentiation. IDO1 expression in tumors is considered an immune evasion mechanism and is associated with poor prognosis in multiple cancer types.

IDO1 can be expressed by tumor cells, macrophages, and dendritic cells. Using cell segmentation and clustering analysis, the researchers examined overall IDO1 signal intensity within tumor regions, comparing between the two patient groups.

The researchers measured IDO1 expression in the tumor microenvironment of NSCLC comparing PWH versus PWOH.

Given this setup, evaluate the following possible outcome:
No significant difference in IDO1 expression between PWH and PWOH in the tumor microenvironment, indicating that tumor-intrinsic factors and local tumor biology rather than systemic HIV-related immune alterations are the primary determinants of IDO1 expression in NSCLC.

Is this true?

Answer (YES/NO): NO